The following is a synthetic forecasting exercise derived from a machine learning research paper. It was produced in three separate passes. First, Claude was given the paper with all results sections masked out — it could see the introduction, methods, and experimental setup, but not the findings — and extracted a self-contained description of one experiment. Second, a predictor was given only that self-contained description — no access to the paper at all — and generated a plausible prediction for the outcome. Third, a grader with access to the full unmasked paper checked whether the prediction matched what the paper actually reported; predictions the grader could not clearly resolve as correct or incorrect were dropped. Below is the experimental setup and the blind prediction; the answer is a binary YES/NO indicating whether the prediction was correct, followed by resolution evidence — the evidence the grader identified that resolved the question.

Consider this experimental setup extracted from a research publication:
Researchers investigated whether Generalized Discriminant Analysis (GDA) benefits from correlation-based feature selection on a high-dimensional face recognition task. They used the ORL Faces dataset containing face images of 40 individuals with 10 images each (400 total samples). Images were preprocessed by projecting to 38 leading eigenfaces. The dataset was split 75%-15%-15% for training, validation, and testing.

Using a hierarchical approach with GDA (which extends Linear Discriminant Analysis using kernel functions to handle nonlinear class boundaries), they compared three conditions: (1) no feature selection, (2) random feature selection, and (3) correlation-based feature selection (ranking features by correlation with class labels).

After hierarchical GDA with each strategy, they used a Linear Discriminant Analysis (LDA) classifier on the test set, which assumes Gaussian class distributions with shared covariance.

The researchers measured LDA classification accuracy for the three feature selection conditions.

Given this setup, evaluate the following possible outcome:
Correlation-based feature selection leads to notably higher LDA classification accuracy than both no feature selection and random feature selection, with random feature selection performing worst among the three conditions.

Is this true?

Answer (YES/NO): NO